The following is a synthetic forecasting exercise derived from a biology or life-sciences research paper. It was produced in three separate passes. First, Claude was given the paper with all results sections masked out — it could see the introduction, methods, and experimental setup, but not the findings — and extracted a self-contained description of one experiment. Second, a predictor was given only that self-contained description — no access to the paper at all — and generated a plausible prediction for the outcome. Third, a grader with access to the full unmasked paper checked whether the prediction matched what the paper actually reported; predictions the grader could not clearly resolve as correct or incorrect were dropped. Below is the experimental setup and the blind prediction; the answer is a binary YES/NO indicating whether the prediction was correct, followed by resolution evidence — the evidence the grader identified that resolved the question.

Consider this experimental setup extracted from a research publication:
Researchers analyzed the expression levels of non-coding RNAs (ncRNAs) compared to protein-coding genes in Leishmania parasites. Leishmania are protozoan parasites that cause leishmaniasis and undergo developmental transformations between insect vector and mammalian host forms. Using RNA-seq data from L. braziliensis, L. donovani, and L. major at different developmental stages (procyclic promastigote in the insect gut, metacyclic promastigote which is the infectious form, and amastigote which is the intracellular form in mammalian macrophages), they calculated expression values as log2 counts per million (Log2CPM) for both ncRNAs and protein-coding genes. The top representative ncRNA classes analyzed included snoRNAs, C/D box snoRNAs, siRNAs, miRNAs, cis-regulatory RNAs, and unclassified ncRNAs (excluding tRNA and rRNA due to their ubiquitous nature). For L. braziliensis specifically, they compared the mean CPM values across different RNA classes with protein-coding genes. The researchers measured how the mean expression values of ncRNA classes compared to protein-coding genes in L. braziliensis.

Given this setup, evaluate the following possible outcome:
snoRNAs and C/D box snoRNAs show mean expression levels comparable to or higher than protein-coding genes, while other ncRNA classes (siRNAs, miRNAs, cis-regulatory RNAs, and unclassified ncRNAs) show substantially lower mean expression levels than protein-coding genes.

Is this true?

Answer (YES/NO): NO